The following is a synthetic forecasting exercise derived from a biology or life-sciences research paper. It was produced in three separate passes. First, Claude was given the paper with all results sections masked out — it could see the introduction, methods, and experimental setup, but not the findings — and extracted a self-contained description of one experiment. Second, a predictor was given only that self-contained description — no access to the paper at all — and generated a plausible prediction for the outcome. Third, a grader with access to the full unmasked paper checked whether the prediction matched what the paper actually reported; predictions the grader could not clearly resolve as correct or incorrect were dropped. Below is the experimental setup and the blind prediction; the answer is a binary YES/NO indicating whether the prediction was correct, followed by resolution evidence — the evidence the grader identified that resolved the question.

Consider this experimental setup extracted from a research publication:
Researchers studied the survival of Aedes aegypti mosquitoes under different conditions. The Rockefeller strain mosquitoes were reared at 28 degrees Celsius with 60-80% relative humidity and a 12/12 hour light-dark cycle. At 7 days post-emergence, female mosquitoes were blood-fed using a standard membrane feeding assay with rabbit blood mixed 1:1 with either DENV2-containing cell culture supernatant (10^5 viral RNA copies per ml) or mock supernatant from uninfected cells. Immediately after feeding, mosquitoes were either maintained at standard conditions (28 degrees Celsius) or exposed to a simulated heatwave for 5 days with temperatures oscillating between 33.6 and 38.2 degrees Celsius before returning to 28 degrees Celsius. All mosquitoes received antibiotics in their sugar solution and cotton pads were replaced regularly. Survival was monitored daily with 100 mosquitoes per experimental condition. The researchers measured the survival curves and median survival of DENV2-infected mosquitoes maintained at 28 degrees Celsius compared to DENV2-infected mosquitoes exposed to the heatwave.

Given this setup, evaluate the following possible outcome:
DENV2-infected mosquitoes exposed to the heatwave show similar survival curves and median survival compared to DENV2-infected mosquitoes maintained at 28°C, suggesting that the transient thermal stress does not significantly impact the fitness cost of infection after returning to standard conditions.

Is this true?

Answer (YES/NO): NO